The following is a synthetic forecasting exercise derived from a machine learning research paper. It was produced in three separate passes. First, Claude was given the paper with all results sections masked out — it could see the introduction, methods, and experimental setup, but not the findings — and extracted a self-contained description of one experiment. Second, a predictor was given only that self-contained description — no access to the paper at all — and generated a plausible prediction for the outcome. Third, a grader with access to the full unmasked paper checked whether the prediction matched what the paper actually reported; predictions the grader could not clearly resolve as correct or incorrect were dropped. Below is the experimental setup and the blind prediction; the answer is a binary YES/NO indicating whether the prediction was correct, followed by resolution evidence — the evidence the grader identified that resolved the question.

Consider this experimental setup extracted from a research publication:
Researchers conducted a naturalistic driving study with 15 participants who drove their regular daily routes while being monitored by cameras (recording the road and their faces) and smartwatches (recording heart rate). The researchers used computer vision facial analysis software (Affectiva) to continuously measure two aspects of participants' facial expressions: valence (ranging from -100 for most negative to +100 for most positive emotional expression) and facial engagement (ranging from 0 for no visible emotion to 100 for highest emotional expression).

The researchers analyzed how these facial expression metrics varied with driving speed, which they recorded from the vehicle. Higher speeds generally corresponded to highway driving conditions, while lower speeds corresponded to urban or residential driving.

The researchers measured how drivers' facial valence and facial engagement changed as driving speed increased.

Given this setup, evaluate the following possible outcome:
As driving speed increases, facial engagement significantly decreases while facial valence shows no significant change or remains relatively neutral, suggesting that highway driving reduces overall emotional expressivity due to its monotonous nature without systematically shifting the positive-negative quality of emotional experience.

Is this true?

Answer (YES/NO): NO